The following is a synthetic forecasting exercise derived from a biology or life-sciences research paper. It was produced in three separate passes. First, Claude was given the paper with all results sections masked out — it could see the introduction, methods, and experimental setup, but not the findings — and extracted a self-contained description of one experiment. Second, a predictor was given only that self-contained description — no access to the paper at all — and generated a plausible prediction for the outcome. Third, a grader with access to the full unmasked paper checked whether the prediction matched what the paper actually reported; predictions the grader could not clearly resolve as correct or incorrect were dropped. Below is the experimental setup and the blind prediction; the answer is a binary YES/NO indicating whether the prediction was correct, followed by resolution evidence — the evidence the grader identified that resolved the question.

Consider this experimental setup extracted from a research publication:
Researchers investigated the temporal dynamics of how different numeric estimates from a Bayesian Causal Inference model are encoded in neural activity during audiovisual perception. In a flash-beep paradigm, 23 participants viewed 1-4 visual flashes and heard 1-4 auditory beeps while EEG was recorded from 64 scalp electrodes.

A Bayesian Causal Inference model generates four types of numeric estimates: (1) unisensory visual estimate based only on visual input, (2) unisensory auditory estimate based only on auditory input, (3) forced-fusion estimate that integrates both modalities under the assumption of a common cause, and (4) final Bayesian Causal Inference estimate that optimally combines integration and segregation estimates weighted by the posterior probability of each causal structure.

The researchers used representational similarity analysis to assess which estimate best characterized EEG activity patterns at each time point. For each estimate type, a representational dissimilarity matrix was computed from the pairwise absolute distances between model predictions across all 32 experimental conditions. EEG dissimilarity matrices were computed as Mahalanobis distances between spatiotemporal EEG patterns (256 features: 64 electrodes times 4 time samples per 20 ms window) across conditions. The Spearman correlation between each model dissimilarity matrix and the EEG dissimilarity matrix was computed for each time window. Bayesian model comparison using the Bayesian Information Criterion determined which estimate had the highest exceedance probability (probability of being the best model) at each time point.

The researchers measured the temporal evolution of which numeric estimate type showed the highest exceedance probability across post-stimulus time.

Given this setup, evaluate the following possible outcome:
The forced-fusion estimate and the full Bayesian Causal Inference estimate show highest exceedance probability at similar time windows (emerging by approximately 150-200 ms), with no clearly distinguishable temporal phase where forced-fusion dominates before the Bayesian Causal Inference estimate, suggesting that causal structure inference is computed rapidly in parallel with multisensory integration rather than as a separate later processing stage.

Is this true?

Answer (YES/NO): NO